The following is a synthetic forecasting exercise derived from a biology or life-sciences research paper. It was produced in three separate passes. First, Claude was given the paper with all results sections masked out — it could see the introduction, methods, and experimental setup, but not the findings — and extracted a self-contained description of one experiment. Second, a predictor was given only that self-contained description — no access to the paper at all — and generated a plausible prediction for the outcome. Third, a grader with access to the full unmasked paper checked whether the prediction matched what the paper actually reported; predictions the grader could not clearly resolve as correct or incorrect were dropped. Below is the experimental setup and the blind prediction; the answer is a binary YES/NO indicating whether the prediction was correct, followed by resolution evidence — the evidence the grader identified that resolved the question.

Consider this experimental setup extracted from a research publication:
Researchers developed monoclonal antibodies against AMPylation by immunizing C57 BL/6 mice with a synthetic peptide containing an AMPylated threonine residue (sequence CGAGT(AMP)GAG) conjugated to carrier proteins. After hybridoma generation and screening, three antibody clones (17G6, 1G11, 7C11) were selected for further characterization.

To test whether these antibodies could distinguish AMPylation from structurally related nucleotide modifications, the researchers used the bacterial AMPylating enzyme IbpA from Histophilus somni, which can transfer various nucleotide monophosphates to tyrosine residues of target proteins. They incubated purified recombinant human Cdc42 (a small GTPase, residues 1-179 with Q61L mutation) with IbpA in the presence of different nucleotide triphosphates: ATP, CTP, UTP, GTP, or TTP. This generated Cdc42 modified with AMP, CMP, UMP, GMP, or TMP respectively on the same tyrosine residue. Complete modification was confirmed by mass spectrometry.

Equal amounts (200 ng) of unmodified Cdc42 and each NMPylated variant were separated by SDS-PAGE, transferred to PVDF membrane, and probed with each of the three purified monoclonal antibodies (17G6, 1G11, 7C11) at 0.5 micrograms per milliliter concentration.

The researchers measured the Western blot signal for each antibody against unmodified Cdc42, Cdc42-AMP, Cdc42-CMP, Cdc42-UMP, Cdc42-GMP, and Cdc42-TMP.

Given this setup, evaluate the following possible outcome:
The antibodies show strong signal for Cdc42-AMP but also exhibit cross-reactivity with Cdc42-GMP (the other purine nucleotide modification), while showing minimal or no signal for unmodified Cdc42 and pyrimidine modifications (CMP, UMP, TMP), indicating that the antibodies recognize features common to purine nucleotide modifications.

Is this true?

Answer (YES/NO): NO